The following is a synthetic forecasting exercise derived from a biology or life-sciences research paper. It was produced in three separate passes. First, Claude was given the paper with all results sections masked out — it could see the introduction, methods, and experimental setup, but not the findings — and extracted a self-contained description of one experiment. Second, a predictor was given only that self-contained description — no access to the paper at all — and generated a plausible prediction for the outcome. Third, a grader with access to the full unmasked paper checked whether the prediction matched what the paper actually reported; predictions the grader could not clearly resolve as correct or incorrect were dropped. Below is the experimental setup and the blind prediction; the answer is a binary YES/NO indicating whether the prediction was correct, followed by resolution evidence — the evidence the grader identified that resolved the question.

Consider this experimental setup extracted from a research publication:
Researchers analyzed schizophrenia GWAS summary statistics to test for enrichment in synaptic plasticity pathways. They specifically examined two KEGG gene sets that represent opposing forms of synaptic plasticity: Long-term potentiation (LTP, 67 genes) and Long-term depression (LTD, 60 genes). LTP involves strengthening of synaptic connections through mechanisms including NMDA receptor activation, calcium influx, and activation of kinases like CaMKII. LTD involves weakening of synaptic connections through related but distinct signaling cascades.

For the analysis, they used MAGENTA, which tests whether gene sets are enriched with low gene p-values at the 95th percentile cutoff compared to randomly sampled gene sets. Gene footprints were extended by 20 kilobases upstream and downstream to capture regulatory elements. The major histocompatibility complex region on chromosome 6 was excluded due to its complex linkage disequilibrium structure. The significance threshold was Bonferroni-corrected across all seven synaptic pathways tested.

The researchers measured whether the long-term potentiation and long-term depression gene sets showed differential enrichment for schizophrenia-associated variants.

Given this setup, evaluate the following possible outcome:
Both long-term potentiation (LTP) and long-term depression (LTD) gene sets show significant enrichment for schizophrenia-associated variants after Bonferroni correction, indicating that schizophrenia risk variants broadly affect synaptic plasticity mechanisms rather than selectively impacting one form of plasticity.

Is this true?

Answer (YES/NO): NO